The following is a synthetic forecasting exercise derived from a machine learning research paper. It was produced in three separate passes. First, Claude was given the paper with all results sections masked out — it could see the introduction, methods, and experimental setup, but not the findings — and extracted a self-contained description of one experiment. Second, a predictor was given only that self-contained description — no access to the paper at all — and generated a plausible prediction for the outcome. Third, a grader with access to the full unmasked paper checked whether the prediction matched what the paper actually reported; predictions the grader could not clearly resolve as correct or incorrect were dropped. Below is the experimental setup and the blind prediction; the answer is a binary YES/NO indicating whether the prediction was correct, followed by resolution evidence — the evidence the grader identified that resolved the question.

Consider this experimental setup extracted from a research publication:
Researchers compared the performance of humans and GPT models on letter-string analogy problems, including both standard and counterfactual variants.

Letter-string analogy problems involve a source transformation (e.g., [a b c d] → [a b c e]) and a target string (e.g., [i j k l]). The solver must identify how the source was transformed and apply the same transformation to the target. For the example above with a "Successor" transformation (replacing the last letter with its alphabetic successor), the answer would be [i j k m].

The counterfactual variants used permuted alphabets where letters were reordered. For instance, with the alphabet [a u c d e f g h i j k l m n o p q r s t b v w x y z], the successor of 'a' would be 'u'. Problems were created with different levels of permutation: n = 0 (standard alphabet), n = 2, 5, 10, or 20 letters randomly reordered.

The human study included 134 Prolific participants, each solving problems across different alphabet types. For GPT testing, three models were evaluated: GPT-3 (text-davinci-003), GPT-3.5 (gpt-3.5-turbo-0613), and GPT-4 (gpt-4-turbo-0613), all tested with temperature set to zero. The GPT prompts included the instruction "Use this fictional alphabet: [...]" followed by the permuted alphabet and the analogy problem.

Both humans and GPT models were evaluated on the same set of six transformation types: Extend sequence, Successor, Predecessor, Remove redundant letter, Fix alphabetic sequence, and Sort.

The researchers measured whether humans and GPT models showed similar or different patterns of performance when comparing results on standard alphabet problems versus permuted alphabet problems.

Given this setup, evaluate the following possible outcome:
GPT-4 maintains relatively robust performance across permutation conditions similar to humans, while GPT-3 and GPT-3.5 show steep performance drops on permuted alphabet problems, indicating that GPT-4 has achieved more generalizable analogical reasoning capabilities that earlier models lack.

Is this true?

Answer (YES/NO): NO